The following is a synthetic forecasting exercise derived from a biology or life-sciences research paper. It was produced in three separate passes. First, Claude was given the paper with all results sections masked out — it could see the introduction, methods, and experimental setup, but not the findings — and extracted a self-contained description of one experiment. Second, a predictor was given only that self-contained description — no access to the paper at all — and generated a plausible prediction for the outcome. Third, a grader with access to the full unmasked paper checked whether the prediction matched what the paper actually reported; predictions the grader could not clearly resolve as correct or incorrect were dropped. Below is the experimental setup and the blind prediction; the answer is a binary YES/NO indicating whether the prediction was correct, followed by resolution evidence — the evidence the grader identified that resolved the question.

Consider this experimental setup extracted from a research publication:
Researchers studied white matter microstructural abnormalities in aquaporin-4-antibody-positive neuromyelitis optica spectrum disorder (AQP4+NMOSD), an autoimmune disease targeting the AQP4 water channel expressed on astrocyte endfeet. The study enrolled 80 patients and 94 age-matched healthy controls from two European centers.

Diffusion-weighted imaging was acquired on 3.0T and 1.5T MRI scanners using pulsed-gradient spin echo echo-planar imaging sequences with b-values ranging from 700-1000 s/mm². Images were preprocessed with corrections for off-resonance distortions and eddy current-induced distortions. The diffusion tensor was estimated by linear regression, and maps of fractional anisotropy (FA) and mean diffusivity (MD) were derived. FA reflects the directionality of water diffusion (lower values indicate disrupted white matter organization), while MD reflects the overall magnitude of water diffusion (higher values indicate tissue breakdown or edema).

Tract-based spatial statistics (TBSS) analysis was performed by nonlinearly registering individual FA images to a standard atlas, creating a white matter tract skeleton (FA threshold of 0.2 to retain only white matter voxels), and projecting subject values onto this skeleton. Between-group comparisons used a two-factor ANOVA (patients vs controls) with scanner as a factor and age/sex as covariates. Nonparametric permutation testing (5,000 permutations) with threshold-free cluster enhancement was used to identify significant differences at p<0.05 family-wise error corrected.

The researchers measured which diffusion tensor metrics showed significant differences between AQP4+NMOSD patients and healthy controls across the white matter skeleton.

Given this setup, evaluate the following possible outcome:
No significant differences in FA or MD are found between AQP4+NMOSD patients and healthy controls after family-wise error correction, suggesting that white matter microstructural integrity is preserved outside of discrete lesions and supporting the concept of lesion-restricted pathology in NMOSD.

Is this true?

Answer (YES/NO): NO